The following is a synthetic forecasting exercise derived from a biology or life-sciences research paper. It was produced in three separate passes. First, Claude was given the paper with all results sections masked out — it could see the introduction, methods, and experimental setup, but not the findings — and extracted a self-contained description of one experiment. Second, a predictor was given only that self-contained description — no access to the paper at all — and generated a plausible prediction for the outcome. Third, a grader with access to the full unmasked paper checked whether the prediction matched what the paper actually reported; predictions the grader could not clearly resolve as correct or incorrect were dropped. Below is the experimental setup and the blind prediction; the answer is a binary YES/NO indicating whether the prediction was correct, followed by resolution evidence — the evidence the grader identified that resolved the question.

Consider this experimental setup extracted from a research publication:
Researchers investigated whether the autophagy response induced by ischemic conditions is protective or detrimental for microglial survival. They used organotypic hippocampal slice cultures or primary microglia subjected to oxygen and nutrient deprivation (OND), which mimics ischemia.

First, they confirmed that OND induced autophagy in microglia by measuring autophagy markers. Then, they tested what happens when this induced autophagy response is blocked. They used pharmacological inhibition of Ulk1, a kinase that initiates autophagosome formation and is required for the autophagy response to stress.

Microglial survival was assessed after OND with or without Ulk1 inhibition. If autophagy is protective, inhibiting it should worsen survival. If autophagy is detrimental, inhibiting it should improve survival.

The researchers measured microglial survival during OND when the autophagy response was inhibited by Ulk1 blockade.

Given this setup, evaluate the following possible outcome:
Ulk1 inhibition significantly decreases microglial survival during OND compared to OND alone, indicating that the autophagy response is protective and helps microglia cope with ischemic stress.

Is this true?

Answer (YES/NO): YES